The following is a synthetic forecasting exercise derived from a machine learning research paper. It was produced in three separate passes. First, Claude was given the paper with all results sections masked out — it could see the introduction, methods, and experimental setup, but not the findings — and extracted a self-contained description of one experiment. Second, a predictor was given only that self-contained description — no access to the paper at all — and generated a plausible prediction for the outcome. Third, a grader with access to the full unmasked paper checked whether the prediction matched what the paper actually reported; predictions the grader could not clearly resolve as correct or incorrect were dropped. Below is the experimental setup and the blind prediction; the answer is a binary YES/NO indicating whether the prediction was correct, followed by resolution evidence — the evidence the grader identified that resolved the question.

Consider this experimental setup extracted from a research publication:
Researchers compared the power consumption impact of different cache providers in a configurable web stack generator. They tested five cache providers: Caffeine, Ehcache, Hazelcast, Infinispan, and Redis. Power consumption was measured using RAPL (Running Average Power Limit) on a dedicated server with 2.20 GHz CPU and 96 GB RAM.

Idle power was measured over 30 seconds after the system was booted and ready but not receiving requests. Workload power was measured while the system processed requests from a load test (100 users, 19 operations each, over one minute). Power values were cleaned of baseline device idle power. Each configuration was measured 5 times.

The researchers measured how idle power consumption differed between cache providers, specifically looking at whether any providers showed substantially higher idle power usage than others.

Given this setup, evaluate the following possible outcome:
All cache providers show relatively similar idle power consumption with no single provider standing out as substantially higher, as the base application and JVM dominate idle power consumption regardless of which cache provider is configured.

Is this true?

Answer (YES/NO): NO